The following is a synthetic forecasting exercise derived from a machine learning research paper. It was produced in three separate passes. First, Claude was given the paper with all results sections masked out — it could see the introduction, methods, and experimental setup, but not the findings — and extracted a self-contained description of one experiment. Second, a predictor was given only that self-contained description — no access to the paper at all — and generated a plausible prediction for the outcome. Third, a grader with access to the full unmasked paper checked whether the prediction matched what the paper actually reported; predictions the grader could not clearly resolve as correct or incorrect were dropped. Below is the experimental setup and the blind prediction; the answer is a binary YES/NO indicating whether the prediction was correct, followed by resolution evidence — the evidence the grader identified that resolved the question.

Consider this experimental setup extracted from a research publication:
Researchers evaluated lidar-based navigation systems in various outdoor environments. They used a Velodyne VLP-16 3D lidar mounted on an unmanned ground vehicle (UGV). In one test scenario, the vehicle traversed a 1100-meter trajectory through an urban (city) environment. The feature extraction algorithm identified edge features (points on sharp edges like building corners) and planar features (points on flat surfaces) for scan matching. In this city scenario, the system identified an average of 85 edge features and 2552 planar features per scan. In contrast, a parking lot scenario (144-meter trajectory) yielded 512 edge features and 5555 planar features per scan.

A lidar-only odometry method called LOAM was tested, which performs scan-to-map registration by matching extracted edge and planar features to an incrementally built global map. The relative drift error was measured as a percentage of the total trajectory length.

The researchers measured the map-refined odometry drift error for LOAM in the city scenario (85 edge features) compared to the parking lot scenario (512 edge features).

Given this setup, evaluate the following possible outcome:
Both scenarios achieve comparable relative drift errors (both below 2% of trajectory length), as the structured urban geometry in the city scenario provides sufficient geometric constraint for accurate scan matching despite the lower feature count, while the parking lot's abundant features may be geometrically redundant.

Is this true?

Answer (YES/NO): NO